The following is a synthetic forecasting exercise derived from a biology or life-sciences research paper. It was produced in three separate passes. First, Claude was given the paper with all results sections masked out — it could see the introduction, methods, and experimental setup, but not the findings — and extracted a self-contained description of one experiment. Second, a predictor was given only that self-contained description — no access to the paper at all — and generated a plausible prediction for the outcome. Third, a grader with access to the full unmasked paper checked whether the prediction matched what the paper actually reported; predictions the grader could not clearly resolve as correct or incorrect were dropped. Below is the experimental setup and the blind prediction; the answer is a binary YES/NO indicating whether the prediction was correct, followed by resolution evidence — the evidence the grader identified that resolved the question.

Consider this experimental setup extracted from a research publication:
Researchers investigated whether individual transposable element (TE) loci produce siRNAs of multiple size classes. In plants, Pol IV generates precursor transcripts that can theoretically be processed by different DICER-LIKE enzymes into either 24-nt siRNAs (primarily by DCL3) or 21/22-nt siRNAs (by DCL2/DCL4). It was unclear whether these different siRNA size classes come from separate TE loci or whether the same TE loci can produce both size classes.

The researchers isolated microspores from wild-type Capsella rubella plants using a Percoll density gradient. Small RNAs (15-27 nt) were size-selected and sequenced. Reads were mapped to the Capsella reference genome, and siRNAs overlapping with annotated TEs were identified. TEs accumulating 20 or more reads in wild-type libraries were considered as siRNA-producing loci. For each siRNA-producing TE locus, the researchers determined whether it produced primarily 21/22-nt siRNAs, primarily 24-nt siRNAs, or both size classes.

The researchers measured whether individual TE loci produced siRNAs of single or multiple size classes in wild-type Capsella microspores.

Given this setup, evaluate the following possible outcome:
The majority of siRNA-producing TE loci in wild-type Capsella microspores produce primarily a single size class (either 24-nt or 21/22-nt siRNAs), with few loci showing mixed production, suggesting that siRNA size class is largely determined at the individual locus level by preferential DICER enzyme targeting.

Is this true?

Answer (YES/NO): NO